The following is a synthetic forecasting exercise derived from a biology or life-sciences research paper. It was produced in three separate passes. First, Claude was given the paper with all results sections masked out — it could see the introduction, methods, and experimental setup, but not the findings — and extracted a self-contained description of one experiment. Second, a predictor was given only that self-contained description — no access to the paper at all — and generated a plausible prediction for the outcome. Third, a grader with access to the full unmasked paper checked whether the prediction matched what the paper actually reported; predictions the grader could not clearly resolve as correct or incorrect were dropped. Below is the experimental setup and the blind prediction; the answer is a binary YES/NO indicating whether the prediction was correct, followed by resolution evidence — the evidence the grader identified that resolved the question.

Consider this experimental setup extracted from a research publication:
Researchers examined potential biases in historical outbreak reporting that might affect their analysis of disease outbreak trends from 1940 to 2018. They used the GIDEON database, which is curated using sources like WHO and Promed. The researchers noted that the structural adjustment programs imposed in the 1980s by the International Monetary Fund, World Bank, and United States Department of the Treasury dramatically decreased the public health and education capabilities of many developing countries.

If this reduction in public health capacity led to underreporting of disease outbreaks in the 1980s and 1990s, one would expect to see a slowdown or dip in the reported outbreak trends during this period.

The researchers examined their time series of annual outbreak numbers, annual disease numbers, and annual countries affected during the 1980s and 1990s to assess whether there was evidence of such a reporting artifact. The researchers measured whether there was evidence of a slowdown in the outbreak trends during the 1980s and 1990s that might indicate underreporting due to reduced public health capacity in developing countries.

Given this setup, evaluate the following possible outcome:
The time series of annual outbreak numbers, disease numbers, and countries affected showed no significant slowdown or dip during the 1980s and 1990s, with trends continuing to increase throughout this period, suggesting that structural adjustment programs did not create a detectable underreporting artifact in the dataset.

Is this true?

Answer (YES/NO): YES